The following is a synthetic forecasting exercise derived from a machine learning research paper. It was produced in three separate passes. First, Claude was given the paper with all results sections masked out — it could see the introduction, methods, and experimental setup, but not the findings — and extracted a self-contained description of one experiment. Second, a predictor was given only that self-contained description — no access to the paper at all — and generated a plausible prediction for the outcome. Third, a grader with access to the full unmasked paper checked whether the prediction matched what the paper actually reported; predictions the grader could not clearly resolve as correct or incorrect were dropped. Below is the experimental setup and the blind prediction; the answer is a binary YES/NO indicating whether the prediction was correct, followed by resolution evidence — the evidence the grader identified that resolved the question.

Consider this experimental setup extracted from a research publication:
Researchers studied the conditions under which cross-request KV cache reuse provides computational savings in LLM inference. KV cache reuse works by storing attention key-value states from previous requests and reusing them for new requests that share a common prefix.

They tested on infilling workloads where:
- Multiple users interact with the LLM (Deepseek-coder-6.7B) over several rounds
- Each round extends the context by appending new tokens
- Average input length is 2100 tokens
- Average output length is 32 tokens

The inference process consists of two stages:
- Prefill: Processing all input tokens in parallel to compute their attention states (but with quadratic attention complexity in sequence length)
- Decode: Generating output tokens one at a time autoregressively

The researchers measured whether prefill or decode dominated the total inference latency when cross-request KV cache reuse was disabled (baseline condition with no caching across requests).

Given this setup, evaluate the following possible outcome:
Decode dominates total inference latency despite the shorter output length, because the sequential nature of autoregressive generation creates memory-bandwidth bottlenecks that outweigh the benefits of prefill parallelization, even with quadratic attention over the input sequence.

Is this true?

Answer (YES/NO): NO